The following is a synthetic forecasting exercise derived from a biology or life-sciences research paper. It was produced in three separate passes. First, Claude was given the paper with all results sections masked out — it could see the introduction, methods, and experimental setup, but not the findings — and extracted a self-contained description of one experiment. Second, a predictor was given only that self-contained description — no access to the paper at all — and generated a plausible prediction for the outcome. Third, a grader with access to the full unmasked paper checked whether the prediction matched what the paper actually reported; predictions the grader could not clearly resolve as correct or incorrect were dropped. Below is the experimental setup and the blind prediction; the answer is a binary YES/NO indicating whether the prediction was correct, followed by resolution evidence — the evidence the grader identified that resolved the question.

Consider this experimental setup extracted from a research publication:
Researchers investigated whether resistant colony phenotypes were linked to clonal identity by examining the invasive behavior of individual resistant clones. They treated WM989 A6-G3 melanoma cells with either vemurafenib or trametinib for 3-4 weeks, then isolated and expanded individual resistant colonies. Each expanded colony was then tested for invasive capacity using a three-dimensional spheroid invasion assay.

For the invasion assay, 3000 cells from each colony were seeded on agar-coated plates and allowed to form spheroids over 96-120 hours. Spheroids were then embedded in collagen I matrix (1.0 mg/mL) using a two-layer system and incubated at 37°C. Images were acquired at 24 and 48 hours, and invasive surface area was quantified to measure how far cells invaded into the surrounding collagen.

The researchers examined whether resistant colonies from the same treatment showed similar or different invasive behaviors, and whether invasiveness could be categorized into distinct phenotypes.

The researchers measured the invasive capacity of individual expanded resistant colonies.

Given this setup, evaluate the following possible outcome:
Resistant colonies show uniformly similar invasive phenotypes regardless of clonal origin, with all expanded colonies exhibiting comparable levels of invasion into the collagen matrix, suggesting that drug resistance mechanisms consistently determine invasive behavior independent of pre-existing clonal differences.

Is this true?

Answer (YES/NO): NO